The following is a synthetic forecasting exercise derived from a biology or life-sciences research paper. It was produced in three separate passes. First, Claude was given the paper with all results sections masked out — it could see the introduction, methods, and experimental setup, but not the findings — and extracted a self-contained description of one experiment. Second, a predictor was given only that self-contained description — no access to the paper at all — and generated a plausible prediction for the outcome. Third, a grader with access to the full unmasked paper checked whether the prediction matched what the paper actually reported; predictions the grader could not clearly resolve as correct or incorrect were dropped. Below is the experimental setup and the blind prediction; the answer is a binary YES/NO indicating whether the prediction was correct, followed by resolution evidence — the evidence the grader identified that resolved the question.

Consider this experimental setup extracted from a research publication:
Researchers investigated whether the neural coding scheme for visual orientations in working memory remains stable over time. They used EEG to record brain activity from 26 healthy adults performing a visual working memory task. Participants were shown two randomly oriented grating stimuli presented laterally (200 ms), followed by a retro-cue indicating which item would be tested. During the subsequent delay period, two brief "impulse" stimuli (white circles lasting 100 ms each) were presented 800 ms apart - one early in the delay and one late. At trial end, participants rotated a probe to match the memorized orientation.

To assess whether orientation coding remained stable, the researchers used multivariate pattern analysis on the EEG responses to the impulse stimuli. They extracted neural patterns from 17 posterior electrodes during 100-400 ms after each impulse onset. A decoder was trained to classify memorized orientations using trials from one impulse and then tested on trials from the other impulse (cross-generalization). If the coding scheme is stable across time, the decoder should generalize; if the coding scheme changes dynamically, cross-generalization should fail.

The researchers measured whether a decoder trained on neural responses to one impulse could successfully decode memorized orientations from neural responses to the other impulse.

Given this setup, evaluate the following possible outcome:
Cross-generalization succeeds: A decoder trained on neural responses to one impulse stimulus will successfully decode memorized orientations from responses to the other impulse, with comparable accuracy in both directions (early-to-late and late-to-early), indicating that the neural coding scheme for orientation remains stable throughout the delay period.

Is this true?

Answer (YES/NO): YES